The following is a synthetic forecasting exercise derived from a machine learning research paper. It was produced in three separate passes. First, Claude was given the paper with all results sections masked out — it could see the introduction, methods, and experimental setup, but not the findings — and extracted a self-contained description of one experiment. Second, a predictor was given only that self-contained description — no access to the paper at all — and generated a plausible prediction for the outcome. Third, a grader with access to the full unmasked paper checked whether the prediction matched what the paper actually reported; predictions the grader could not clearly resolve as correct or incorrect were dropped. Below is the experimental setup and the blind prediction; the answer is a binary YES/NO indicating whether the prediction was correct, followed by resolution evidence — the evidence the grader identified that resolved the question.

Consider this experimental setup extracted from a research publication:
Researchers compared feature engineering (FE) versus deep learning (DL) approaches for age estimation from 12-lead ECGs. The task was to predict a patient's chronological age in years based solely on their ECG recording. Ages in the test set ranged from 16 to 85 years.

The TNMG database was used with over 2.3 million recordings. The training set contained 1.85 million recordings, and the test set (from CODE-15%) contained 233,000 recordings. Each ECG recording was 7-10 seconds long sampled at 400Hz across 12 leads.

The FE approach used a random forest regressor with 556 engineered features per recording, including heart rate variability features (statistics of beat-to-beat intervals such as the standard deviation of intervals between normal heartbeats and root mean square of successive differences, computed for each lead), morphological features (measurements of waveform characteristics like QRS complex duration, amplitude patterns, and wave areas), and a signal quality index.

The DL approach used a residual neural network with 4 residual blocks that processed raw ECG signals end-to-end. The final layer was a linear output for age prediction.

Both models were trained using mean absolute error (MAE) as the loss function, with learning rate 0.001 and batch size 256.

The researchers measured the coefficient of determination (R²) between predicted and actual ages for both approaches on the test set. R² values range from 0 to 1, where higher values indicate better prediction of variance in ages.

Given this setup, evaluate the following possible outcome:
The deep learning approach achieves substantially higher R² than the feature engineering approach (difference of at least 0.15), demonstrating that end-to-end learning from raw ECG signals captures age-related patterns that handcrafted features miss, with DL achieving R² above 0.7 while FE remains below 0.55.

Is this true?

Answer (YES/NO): NO